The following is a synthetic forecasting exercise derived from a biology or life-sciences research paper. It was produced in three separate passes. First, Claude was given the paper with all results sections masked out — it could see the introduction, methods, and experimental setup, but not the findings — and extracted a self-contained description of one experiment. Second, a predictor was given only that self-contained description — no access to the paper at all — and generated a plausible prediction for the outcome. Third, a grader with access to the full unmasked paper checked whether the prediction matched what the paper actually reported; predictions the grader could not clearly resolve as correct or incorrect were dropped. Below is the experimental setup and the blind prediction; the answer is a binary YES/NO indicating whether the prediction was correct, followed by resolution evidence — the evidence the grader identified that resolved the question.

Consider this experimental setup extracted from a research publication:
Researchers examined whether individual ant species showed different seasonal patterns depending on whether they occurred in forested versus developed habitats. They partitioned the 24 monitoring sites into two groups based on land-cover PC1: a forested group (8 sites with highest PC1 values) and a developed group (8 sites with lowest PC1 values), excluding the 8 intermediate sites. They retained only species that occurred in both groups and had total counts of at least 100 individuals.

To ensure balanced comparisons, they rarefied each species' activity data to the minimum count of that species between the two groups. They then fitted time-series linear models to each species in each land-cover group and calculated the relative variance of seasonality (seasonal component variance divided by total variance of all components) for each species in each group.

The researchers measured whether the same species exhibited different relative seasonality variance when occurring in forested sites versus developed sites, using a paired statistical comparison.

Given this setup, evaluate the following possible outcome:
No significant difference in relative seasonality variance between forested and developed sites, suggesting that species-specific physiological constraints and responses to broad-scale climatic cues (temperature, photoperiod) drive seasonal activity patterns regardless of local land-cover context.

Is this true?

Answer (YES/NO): NO